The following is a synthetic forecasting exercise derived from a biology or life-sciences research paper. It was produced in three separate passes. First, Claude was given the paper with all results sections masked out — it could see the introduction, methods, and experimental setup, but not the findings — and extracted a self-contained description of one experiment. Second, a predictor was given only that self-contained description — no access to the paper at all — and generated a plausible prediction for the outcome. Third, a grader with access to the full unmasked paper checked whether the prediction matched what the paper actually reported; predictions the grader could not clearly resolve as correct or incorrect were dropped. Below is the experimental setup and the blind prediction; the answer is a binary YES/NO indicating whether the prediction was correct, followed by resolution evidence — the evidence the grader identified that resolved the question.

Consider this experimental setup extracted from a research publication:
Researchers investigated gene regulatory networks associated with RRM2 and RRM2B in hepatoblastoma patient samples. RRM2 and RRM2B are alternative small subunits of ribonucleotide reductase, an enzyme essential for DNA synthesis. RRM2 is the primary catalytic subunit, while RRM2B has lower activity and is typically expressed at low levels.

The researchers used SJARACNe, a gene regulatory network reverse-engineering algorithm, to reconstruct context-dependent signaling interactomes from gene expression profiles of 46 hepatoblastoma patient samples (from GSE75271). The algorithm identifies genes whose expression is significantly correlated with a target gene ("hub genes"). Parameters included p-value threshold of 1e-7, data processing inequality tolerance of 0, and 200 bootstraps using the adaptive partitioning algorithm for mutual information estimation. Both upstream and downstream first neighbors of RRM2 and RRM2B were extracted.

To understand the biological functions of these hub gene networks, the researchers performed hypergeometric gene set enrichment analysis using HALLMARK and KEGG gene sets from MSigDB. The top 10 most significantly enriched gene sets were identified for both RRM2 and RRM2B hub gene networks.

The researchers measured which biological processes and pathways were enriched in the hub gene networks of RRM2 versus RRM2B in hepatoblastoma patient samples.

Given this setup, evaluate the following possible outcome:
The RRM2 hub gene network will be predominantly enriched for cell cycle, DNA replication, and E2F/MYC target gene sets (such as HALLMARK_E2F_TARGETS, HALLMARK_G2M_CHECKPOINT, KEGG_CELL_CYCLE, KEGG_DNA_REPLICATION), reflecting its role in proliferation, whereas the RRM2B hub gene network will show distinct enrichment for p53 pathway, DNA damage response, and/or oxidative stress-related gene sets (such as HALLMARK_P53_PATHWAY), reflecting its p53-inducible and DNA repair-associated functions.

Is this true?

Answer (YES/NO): YES